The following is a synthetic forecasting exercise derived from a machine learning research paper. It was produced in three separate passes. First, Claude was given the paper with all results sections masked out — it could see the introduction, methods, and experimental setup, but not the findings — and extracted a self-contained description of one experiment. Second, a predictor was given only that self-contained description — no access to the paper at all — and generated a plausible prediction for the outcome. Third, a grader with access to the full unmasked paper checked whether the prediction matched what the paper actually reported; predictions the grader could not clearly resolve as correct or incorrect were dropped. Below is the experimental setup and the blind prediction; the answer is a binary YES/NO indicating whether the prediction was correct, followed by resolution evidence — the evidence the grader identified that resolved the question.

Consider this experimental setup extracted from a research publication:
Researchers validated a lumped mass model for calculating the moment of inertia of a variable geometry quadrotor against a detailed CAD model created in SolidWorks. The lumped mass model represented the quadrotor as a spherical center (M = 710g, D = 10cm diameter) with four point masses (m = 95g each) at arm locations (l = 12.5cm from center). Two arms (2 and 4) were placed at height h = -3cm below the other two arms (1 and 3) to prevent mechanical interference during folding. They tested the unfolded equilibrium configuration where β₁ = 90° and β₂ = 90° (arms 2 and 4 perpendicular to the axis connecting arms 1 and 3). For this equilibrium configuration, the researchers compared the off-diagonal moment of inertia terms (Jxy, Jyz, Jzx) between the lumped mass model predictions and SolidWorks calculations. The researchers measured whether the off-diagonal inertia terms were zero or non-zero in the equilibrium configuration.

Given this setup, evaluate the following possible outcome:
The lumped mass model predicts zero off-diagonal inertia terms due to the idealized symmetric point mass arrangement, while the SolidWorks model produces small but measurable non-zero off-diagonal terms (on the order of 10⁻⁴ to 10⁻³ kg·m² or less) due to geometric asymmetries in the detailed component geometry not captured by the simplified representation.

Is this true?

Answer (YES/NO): NO